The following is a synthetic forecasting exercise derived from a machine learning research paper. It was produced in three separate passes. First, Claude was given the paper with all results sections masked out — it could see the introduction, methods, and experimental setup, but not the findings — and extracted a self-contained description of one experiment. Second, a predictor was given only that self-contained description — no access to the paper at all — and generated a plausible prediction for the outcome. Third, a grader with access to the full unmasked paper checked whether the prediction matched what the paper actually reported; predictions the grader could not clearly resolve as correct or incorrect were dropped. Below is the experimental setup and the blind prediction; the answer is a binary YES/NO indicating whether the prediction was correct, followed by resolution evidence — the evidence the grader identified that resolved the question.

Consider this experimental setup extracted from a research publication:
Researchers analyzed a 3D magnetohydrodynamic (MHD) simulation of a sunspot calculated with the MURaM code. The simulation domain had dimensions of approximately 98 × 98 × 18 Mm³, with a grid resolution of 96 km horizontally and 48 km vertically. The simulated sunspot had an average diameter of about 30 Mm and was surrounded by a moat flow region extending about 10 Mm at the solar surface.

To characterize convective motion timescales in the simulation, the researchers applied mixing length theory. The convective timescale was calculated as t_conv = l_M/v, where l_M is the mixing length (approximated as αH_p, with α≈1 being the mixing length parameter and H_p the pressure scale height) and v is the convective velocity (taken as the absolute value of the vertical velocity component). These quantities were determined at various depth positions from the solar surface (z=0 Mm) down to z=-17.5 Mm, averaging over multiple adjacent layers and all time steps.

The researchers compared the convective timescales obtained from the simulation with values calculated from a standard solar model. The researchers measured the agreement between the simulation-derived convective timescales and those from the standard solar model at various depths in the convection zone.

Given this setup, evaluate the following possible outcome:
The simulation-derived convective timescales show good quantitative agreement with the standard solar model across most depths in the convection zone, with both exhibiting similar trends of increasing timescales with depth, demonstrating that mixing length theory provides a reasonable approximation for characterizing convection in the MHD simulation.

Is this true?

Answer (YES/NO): YES